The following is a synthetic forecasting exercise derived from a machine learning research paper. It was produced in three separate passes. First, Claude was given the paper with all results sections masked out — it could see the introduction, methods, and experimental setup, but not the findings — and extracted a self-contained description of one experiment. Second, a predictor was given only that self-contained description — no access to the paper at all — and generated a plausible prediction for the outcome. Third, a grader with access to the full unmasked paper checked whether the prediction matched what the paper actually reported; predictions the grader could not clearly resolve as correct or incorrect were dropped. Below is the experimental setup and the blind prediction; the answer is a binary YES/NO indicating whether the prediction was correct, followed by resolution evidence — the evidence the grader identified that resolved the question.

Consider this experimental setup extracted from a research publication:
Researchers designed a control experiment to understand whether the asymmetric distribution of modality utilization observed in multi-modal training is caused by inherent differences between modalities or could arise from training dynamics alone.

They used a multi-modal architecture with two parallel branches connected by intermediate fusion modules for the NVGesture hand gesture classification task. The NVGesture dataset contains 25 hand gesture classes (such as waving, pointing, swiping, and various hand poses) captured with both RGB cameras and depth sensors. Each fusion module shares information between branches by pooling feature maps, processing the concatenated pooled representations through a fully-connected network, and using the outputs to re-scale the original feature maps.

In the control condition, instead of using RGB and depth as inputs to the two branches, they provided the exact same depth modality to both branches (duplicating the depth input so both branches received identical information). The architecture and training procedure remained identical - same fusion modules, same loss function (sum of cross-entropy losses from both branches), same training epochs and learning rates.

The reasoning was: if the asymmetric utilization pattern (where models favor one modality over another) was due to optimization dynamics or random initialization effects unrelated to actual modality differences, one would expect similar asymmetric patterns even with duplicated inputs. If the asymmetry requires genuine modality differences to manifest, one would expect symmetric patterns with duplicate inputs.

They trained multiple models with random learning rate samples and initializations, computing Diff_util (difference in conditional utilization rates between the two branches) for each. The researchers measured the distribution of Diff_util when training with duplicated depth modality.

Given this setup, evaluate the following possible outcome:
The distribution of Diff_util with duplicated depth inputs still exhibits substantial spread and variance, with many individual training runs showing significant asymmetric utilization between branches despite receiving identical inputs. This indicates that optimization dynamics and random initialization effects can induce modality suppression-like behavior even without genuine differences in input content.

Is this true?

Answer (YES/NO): NO